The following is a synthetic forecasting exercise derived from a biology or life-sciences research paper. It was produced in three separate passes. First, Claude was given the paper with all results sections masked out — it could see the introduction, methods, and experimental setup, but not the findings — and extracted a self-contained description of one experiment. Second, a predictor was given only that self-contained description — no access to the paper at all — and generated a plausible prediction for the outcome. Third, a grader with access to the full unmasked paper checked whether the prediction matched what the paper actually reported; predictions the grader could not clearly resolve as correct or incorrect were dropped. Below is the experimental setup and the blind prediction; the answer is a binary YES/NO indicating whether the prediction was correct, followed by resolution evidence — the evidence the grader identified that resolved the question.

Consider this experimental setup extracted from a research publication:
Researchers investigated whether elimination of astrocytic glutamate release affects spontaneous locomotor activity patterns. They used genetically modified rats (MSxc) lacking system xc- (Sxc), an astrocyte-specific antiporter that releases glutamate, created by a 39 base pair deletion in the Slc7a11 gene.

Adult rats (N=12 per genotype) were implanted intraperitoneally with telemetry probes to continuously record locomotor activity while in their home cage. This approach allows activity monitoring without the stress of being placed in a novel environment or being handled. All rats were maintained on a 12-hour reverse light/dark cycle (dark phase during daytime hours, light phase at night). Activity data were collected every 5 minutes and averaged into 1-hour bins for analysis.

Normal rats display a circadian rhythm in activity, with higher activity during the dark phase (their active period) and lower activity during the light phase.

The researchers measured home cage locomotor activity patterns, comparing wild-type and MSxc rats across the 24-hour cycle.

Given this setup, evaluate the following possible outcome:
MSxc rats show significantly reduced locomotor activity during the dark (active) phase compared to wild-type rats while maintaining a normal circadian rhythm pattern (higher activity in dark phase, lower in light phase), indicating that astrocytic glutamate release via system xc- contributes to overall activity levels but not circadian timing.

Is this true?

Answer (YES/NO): NO